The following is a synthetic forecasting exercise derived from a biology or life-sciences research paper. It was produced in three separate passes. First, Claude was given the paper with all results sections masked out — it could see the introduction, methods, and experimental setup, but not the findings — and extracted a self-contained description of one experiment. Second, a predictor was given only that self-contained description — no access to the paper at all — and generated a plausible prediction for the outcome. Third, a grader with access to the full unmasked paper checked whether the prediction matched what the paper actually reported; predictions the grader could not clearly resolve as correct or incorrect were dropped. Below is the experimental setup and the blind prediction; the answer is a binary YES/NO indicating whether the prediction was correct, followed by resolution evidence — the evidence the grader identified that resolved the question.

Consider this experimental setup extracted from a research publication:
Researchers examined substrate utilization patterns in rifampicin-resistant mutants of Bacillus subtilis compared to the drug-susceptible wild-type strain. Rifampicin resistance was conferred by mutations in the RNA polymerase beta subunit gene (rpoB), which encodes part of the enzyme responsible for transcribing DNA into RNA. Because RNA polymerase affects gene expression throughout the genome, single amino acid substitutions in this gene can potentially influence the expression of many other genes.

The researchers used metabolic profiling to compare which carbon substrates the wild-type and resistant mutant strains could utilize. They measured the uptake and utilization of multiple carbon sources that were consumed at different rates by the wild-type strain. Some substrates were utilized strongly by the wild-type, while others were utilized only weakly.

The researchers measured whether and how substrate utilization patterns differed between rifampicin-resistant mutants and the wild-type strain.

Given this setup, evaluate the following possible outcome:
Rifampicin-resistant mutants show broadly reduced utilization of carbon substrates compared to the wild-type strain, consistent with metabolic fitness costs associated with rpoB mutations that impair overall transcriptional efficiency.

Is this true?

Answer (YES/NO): NO